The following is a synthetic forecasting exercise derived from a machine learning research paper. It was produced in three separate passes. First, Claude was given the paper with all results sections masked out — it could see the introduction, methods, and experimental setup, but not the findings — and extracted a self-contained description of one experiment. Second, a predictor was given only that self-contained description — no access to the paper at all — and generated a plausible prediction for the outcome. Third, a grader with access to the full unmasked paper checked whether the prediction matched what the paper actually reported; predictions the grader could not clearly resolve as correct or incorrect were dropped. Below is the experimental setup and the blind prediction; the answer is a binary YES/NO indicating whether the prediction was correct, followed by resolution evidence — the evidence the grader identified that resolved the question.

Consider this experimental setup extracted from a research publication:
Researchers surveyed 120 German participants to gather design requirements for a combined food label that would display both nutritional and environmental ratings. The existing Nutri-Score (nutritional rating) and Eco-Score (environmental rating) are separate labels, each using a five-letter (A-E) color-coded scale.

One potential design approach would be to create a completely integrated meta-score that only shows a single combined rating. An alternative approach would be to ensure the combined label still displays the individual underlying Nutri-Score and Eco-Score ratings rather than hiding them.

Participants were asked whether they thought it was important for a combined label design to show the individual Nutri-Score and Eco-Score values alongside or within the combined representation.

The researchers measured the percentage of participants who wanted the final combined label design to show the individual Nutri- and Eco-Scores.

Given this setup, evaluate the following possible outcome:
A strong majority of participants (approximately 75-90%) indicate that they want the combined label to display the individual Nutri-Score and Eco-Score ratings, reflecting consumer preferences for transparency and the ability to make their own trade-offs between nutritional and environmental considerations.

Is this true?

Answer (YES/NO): NO